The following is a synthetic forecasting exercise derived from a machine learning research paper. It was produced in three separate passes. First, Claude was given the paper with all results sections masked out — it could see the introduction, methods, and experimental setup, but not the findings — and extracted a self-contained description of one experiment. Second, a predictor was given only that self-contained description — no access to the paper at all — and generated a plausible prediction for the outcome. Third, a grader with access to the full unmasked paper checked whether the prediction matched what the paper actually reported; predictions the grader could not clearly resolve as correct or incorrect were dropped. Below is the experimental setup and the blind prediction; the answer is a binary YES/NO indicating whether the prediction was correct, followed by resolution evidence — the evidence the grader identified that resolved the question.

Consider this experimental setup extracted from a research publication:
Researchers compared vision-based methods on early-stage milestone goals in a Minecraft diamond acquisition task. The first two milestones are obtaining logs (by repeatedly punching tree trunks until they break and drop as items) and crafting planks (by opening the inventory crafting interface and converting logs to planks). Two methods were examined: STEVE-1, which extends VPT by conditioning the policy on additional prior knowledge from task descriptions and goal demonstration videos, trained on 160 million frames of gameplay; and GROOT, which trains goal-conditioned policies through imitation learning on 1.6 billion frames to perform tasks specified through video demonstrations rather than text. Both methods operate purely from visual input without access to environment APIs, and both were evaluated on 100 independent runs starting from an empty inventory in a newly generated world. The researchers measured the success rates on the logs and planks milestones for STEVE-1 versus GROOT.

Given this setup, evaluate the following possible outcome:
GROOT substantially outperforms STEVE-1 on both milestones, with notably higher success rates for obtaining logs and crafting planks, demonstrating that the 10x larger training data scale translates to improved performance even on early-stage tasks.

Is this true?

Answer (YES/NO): NO